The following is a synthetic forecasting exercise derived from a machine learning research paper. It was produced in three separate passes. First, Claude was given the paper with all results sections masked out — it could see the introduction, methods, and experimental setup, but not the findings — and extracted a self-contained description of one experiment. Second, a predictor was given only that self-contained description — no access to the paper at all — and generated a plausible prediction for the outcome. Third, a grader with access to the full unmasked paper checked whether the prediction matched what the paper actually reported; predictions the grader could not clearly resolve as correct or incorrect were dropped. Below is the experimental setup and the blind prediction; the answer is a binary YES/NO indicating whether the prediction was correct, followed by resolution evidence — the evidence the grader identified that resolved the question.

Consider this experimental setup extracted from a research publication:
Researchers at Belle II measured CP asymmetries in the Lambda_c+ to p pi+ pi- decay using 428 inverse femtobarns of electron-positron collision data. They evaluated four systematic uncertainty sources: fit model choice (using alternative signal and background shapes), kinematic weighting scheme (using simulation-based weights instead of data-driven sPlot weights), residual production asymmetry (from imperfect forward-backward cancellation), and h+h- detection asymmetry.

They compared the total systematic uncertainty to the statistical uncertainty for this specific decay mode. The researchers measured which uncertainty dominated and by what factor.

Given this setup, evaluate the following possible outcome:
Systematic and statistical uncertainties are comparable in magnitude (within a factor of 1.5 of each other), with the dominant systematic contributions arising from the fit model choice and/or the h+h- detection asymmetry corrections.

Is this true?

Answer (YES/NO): NO